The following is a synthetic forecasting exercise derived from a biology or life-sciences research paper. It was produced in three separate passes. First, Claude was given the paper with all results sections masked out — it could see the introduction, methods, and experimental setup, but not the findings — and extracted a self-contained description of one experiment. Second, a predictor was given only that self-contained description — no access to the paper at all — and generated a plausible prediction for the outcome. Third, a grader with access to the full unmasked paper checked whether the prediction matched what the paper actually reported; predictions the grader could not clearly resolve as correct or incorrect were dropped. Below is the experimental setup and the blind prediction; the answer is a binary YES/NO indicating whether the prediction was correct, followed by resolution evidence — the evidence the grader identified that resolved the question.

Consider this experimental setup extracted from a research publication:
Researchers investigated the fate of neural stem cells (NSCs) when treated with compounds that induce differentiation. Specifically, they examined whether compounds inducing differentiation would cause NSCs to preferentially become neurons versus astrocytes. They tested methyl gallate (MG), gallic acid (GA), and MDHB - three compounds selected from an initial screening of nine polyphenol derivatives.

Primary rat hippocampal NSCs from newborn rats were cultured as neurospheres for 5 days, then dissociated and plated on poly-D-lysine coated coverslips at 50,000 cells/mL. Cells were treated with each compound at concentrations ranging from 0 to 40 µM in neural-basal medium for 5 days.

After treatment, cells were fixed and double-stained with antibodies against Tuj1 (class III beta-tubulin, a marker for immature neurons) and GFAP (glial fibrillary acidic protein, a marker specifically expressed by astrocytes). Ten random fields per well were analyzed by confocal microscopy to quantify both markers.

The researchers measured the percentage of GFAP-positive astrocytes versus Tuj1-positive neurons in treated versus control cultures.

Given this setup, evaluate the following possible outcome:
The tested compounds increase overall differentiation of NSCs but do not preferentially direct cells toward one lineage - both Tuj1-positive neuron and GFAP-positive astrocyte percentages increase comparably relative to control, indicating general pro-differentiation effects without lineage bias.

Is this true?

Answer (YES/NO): NO